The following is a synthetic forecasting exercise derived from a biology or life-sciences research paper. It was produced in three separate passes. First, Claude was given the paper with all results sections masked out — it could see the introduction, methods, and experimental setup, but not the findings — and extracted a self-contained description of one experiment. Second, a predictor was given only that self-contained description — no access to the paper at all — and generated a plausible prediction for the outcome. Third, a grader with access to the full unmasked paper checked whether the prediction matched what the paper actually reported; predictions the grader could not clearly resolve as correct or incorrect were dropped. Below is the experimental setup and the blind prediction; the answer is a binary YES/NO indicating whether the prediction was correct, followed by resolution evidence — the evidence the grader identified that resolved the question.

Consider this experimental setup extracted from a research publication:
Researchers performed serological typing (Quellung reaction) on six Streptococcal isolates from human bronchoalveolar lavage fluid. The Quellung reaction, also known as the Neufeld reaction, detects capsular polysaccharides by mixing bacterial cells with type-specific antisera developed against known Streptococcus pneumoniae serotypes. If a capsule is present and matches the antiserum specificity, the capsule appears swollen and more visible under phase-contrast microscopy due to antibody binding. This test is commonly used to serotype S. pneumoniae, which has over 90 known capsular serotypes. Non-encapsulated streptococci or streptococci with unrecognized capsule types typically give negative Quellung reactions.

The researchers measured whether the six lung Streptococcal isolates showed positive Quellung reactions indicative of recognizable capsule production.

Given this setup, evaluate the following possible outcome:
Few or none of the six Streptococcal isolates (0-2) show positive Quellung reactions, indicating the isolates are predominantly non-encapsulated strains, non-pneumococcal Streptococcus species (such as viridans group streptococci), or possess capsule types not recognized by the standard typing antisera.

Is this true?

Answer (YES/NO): YES